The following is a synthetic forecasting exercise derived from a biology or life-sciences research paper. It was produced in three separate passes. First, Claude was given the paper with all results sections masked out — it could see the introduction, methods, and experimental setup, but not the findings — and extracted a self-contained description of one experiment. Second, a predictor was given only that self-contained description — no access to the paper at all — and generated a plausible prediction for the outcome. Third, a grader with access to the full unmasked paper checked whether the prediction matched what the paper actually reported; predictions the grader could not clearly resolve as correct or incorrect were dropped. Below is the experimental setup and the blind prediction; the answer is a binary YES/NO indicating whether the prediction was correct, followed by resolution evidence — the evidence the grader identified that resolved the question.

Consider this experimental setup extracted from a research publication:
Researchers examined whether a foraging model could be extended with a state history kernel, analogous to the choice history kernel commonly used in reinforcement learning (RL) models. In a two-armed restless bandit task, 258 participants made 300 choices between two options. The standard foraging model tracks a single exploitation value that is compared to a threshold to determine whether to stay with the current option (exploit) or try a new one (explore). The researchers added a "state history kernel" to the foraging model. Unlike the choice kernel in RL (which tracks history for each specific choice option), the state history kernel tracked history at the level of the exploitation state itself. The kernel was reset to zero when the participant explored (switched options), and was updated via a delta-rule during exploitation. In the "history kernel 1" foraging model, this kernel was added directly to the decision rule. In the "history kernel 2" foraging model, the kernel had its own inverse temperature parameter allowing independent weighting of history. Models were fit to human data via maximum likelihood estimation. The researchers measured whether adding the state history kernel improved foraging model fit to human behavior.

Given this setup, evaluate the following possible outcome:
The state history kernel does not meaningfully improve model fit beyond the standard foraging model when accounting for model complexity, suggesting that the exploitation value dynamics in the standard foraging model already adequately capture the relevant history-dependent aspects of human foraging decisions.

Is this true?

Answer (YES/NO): NO